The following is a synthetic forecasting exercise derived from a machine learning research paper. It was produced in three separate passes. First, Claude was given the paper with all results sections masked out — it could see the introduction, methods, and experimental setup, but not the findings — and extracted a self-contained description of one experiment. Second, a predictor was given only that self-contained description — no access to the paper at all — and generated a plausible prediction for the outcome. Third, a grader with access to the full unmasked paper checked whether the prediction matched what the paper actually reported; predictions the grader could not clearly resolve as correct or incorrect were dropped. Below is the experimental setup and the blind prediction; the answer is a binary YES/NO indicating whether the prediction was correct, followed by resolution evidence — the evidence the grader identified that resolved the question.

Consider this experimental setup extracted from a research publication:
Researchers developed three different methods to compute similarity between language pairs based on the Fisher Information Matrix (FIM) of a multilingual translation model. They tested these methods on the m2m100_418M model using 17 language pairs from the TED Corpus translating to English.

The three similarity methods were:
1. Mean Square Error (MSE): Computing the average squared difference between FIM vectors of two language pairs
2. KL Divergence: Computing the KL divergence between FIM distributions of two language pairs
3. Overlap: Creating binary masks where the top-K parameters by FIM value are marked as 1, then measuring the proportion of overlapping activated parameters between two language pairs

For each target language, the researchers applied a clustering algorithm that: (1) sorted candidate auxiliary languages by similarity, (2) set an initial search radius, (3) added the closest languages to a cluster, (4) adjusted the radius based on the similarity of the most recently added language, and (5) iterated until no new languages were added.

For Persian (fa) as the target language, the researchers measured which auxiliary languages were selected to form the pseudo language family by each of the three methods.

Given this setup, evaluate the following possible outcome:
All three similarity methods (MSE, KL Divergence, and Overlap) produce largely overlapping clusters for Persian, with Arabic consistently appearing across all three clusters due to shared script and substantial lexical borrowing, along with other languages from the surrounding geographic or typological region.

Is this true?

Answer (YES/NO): NO